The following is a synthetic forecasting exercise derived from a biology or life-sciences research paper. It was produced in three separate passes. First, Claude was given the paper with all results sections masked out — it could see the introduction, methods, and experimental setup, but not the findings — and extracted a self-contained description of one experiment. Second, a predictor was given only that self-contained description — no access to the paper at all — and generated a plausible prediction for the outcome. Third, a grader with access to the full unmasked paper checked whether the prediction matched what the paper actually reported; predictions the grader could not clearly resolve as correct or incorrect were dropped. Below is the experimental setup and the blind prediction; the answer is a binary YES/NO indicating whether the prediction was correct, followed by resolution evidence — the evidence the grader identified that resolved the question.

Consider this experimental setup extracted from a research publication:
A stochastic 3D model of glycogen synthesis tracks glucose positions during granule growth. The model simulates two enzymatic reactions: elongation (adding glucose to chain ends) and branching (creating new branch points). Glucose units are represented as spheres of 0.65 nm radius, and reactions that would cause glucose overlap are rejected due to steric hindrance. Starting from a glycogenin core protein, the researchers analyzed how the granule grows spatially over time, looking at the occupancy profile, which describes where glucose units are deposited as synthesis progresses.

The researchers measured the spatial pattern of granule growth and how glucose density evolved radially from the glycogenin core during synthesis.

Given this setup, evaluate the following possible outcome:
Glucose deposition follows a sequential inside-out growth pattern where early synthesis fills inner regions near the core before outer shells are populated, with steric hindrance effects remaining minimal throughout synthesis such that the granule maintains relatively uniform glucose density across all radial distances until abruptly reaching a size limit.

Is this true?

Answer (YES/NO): NO